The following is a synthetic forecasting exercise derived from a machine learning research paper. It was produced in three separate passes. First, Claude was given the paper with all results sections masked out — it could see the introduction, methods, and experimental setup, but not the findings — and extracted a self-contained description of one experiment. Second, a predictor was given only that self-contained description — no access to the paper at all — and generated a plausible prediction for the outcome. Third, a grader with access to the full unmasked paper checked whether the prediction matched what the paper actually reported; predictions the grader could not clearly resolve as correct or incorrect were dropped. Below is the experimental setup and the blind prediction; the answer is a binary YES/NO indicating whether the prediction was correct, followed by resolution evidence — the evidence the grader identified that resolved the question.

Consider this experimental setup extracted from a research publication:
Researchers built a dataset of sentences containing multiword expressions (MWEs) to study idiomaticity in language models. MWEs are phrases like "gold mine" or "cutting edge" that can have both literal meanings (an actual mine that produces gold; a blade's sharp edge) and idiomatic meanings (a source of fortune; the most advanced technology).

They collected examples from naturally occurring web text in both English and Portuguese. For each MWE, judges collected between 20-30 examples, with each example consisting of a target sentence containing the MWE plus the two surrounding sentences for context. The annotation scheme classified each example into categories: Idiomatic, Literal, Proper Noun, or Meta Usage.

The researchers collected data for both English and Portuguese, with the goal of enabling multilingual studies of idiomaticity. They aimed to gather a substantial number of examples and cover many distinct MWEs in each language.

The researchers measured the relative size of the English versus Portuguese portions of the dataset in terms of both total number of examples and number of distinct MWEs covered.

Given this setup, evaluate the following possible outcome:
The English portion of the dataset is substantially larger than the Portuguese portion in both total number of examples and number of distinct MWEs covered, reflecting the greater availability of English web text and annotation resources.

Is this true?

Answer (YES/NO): YES